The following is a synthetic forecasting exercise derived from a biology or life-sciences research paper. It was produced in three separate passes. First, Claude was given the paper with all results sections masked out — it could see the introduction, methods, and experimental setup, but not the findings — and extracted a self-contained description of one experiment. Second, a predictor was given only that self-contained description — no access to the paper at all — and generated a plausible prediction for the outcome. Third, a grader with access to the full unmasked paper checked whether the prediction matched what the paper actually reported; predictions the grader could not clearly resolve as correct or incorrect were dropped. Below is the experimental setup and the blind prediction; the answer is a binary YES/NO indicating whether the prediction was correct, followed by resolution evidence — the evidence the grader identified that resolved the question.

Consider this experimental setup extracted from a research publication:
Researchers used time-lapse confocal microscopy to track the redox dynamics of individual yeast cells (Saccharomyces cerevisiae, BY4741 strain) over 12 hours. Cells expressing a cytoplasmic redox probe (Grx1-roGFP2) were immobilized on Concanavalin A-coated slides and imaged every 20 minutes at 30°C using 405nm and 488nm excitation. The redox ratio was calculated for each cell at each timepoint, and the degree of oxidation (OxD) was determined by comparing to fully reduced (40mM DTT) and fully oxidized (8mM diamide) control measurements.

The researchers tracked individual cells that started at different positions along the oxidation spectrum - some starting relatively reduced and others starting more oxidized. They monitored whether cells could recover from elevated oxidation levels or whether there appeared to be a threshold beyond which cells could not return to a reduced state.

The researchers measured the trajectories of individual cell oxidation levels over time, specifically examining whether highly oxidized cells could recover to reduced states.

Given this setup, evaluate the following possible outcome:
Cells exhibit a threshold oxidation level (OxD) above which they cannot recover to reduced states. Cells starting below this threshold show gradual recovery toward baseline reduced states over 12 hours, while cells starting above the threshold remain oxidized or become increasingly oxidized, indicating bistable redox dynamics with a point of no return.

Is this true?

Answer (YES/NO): YES